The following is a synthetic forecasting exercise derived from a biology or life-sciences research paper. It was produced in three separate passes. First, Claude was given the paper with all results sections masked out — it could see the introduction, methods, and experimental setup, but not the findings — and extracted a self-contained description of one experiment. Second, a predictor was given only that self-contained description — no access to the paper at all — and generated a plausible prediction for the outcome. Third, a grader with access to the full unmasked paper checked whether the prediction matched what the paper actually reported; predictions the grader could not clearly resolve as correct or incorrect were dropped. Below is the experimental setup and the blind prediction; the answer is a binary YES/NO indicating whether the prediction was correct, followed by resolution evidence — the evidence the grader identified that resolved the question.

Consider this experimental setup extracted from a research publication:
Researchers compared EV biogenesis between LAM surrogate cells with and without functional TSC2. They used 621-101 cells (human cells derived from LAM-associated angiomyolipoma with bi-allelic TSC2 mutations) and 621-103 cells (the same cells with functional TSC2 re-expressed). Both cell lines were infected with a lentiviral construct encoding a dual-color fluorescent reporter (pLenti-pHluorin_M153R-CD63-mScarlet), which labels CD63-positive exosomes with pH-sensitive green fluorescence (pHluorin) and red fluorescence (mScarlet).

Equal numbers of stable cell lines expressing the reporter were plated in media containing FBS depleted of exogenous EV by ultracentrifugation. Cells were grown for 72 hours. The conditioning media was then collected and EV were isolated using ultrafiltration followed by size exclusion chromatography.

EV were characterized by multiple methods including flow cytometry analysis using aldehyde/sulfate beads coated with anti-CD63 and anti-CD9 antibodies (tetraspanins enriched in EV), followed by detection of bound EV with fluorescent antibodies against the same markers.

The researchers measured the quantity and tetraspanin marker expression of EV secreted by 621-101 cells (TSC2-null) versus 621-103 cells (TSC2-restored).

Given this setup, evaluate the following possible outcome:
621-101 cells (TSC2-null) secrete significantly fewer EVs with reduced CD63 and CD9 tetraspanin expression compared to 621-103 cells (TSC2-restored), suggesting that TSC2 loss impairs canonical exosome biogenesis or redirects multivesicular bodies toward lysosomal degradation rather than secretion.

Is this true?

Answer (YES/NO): NO